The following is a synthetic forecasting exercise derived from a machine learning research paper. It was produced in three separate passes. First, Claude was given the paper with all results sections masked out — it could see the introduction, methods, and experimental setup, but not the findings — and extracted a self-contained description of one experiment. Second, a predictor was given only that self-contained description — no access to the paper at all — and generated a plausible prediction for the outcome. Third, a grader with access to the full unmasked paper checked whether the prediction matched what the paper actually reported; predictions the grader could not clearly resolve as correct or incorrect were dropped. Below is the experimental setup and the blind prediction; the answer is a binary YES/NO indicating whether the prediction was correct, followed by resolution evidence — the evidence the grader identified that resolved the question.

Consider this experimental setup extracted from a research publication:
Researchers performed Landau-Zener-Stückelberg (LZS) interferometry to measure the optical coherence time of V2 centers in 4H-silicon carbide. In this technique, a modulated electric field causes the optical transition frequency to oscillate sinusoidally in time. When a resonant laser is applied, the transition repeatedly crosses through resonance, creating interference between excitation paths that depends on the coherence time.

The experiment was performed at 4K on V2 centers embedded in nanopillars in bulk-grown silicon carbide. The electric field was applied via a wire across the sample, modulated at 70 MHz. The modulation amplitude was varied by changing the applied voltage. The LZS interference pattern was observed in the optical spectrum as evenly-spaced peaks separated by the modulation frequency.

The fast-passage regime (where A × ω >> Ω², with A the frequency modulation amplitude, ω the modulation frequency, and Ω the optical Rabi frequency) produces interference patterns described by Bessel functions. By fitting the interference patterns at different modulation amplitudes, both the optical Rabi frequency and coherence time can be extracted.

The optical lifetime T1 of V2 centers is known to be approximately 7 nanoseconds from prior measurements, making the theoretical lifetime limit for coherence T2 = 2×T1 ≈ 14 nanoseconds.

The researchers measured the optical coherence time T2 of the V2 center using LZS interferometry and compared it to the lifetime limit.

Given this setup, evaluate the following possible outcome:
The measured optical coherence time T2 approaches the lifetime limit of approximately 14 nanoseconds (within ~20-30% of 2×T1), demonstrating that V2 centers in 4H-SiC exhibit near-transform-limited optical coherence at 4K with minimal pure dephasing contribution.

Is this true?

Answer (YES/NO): YES